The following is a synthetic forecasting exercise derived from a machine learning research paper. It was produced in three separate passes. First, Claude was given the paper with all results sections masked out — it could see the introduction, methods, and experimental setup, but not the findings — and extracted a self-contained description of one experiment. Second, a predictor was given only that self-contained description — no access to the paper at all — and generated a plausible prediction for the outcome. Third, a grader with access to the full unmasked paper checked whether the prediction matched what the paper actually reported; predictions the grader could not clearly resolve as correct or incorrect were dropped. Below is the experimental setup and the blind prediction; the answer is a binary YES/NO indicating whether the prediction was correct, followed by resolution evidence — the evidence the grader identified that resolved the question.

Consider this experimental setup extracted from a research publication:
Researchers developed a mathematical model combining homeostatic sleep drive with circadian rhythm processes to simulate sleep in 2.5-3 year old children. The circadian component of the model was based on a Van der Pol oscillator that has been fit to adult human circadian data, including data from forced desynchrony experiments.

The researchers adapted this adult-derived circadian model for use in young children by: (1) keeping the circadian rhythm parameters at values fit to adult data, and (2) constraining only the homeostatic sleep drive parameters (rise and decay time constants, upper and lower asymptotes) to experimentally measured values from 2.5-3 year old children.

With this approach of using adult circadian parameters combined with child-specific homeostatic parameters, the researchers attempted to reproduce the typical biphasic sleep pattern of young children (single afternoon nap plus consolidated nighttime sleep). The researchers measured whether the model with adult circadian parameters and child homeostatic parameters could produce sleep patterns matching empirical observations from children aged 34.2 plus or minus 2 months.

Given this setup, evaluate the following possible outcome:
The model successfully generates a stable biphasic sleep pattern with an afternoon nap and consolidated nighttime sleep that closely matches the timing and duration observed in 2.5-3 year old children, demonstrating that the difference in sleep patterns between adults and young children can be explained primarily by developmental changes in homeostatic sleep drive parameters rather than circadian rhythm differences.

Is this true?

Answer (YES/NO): NO